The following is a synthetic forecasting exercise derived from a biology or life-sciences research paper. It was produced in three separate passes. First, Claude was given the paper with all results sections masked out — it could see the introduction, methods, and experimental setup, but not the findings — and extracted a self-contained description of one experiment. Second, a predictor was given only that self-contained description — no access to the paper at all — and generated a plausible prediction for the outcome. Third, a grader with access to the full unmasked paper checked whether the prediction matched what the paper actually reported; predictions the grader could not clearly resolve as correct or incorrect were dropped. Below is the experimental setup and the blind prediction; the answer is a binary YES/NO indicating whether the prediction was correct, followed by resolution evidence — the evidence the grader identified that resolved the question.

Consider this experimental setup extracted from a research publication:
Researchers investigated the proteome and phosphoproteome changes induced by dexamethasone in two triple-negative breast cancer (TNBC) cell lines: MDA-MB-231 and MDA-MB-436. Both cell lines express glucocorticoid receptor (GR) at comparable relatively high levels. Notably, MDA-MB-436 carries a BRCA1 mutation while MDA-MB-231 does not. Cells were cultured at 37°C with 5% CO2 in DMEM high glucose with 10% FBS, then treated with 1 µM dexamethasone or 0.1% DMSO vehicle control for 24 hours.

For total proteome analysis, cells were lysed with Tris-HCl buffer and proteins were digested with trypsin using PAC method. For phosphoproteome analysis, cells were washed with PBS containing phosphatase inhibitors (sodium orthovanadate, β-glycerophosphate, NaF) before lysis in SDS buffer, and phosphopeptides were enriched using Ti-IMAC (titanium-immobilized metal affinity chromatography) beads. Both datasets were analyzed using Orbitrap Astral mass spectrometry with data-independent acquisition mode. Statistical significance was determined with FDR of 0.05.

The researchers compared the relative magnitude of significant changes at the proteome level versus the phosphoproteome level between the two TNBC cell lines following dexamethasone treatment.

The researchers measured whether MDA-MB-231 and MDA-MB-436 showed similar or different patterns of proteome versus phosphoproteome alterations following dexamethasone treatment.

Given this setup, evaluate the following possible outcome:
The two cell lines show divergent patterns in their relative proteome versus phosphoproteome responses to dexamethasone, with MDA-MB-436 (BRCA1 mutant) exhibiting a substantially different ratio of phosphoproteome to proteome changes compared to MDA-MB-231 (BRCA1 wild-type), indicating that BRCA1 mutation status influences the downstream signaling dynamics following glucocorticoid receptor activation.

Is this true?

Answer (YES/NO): YES